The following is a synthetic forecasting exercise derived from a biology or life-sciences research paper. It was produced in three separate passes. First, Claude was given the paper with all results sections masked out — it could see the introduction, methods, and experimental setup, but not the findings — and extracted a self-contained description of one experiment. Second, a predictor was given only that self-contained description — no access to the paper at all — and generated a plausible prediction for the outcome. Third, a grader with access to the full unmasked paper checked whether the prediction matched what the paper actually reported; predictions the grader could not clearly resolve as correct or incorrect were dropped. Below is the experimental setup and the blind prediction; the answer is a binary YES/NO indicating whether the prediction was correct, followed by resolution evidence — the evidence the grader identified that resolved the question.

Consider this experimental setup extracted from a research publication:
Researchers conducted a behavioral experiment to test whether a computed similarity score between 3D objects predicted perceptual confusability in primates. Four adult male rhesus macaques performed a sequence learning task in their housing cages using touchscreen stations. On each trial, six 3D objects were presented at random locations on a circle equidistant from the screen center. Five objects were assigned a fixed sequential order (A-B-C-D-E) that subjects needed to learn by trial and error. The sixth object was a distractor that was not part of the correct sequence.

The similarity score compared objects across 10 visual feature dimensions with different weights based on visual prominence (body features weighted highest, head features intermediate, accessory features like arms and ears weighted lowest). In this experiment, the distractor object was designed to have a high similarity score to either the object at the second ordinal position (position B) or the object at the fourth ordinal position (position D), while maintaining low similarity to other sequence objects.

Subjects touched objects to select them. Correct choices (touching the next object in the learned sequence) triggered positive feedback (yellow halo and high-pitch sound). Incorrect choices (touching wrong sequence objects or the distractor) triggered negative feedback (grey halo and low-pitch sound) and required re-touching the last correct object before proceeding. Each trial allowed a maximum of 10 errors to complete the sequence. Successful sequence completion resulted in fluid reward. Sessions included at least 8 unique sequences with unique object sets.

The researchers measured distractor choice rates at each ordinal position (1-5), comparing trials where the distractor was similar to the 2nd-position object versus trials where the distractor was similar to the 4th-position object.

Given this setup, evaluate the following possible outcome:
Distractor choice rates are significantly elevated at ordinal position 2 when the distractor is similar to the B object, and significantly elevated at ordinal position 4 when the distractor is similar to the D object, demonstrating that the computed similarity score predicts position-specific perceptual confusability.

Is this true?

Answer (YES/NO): YES